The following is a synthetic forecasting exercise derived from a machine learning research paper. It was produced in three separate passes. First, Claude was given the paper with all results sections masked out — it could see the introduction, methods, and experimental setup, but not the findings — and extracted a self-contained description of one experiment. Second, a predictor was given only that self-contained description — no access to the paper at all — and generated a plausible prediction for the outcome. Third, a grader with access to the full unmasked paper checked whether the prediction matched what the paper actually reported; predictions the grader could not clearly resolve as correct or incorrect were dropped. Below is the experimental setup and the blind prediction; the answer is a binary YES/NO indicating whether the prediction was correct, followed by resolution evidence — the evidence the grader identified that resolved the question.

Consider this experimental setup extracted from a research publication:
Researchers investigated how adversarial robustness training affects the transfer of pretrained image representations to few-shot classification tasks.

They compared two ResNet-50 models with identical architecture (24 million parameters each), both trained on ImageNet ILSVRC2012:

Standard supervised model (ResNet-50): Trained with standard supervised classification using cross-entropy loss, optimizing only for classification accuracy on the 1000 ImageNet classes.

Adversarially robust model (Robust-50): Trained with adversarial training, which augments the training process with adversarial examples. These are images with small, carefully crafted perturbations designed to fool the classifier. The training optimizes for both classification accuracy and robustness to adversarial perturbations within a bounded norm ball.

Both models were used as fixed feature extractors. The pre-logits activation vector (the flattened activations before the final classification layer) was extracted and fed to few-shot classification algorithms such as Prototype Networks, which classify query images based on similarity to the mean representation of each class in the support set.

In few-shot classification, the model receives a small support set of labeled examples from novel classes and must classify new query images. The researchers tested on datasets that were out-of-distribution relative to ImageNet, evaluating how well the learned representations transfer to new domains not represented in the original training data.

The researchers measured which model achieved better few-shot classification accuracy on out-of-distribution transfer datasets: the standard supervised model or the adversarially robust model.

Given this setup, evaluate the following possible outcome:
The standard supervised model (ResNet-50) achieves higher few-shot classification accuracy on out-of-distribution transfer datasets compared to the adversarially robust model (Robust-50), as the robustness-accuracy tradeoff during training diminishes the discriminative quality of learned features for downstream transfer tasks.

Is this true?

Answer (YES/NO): NO